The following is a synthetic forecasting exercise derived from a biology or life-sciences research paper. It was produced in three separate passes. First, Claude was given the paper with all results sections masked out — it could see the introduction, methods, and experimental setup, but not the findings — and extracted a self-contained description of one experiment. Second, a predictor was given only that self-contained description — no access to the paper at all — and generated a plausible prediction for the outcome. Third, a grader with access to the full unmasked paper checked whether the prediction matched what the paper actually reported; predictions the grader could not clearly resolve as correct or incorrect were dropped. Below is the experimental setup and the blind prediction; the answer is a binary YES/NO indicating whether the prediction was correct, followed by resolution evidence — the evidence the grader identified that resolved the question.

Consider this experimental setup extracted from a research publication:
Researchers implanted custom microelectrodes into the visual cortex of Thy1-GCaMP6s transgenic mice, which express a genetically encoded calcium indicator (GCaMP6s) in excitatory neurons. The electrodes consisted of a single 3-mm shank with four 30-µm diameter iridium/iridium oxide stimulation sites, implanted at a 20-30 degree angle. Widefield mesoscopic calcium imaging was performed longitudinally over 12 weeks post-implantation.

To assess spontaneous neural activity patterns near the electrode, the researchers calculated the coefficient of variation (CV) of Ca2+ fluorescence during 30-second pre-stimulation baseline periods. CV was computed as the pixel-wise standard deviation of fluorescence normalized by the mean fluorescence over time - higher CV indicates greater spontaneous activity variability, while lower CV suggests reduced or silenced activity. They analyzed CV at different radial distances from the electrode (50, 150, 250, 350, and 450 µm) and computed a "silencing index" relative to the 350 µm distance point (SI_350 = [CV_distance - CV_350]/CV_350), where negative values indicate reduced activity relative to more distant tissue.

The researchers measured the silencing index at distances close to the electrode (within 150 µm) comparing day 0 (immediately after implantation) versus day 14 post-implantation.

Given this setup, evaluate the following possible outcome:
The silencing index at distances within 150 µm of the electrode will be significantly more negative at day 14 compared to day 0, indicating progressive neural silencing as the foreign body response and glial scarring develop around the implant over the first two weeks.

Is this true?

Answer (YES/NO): NO